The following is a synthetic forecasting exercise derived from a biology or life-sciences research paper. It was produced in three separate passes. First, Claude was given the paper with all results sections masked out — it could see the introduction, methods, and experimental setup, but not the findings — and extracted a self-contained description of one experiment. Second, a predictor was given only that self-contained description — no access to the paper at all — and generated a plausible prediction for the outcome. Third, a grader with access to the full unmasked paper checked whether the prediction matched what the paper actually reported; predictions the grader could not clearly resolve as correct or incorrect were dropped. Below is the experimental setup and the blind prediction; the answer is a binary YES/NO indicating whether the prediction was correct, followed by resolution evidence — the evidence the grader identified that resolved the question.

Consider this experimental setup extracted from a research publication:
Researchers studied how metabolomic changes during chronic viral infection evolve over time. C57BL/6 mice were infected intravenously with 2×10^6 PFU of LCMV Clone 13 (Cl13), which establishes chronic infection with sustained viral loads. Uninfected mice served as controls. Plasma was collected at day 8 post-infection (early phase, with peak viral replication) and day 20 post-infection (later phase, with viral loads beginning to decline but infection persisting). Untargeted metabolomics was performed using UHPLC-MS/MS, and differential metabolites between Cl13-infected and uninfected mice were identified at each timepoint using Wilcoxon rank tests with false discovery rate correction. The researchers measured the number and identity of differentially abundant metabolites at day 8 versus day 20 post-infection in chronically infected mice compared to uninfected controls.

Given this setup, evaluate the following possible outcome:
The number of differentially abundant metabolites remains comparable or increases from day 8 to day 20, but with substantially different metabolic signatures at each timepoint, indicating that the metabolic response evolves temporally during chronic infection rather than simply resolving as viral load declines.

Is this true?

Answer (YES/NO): NO